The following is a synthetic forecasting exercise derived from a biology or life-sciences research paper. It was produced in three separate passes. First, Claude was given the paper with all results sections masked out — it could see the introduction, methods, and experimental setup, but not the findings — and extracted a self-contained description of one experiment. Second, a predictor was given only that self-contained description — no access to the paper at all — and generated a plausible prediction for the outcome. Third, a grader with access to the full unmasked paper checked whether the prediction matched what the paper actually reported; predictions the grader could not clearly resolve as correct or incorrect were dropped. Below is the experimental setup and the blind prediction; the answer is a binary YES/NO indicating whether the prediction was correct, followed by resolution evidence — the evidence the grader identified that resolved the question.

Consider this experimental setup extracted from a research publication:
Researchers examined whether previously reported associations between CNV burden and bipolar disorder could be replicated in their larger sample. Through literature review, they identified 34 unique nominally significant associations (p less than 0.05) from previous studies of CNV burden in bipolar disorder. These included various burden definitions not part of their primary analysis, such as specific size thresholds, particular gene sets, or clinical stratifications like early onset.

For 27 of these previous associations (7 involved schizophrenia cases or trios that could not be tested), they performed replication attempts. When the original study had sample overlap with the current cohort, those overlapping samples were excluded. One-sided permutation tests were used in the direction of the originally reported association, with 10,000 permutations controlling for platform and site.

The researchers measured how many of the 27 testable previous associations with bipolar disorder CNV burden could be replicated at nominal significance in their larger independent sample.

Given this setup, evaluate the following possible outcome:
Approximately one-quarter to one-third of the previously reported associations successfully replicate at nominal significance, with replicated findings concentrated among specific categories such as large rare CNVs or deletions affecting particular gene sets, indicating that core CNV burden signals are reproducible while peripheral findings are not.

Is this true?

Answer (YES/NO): NO